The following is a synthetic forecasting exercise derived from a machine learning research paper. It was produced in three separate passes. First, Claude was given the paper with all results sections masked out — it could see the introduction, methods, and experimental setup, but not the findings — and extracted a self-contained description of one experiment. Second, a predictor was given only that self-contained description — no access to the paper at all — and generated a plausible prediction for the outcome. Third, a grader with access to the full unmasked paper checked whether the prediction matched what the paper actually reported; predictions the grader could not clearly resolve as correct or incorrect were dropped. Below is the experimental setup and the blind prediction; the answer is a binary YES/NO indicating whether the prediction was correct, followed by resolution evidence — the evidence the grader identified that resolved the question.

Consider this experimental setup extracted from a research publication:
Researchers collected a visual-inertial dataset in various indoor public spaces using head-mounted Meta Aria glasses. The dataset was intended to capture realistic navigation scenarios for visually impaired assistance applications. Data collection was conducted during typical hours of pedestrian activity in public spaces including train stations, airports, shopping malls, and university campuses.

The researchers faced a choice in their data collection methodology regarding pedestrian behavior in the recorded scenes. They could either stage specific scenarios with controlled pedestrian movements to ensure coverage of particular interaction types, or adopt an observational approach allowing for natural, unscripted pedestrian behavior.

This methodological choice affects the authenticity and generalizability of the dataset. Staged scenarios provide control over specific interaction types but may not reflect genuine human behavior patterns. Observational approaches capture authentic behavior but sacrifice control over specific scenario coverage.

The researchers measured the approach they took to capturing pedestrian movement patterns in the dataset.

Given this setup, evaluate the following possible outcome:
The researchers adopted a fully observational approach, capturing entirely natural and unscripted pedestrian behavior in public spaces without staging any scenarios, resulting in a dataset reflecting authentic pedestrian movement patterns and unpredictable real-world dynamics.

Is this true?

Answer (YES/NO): YES